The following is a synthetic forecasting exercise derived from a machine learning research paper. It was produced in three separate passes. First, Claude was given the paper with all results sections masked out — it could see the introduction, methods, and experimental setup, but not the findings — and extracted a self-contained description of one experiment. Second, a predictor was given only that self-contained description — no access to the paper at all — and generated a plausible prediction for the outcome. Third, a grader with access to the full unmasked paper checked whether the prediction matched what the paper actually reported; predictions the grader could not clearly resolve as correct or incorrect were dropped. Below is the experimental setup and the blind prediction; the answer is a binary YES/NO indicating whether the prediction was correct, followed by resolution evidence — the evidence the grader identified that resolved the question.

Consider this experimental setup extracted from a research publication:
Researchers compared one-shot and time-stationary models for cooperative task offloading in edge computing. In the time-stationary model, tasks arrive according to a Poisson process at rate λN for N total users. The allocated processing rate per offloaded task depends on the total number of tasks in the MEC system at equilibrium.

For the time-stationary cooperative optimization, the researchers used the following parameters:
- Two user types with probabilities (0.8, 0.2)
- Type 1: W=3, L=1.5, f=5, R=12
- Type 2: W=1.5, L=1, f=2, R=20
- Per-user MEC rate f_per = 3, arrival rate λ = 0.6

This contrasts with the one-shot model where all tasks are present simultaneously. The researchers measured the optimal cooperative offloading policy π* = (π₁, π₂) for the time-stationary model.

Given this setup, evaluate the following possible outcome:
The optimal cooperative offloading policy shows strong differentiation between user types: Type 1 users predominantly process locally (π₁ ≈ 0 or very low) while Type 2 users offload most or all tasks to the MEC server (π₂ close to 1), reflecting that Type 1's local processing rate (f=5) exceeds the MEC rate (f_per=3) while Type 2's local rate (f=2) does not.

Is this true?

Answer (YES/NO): NO